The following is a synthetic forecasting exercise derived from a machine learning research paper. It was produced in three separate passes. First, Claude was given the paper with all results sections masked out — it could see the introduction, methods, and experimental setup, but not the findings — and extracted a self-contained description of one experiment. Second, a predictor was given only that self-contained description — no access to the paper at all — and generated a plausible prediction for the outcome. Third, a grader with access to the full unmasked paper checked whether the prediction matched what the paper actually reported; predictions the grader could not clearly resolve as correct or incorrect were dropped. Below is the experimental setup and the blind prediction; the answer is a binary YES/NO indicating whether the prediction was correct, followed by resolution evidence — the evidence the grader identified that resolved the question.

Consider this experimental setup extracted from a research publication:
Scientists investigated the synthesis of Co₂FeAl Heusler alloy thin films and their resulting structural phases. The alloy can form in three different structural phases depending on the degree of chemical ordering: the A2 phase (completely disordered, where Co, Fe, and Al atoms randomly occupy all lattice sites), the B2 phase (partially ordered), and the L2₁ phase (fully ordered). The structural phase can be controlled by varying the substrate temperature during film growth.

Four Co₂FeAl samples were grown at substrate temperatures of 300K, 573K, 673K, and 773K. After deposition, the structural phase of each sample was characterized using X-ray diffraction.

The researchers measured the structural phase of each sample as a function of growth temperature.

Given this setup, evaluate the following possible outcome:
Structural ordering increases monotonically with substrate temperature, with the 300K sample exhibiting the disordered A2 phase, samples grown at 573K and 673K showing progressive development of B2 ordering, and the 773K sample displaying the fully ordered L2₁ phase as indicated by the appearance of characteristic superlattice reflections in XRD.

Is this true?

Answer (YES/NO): NO